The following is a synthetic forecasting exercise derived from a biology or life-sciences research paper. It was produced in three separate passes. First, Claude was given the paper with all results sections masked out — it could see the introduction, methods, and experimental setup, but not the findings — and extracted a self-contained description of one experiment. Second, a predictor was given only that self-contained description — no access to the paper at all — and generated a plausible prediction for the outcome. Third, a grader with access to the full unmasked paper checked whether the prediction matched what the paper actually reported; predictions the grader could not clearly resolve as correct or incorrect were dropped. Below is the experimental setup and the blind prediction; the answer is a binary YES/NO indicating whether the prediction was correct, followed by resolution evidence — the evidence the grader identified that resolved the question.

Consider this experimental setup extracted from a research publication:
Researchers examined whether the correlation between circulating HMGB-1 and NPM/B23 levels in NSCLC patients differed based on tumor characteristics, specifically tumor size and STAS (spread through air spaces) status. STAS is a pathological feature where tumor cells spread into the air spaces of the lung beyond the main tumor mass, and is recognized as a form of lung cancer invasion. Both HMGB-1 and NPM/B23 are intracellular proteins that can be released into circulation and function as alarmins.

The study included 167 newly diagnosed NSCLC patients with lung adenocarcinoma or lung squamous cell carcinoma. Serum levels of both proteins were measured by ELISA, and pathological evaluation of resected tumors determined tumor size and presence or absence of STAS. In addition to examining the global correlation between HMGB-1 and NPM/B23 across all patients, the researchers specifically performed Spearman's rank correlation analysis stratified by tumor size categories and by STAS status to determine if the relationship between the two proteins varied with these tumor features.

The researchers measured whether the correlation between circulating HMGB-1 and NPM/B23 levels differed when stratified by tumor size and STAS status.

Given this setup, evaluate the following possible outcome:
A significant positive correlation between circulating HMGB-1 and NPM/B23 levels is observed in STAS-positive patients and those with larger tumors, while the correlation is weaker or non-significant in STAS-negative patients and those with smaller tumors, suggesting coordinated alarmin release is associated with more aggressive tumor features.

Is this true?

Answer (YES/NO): NO